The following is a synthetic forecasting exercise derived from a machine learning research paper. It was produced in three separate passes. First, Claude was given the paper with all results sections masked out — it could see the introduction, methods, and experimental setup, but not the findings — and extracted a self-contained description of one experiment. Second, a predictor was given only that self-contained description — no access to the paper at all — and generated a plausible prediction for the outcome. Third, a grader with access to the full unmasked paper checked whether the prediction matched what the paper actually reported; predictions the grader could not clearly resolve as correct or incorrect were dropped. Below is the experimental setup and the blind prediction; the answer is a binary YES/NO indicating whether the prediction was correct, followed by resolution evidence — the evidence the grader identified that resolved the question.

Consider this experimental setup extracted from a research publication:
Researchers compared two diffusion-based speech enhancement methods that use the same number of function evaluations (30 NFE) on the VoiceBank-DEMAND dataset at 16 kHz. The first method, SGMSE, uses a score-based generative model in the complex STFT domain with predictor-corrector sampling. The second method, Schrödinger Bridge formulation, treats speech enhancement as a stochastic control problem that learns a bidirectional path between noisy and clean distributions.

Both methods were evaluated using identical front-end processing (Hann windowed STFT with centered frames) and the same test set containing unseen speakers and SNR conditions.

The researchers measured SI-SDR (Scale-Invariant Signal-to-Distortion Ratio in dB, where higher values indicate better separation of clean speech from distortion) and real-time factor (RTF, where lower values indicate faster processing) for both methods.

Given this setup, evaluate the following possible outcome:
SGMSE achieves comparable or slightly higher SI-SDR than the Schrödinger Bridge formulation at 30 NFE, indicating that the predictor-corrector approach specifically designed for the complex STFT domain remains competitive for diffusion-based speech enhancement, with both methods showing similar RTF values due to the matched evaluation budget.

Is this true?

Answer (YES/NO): NO